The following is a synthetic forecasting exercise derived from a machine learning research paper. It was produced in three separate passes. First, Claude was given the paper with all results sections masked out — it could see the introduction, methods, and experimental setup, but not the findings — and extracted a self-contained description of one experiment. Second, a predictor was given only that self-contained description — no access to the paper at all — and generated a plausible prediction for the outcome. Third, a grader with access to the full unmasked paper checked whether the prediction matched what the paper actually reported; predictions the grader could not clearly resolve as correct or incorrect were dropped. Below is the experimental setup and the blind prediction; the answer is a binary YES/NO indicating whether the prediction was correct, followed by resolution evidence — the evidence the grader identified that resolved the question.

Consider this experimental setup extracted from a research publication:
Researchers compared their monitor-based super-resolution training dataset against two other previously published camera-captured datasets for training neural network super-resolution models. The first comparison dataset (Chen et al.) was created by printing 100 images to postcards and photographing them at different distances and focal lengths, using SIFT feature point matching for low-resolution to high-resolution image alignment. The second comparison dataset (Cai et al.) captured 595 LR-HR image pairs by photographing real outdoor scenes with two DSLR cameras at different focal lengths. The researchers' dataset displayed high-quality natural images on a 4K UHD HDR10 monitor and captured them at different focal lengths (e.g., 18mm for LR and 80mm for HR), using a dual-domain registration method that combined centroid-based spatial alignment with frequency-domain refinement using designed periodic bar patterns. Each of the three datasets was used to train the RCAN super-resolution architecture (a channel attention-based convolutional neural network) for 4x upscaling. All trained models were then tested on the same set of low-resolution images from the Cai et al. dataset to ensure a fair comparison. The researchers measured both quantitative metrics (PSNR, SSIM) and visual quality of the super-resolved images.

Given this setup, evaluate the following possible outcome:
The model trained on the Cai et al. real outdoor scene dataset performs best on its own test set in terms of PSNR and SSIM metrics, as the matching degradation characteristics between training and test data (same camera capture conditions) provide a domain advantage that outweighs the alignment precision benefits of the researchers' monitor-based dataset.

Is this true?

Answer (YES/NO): NO